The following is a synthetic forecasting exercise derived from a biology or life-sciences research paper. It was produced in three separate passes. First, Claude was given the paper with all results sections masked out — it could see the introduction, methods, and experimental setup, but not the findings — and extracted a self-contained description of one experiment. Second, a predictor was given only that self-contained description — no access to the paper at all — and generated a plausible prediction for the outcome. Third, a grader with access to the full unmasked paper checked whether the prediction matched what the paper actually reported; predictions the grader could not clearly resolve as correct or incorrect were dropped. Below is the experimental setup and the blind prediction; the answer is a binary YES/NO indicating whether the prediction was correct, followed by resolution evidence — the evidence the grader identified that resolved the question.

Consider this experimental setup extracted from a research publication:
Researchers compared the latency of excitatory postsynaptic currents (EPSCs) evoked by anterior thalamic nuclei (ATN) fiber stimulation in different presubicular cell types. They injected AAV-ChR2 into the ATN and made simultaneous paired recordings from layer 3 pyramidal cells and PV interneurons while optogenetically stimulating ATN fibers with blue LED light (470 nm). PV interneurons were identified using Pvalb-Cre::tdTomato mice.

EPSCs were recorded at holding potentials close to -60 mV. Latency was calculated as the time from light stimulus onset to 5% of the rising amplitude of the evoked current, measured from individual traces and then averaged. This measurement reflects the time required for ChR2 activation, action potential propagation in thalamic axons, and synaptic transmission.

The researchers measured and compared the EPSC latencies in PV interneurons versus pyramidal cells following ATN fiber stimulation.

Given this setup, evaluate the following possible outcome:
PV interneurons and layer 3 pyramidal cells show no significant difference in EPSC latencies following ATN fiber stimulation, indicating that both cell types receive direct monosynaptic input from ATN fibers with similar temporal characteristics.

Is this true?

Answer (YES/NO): YES